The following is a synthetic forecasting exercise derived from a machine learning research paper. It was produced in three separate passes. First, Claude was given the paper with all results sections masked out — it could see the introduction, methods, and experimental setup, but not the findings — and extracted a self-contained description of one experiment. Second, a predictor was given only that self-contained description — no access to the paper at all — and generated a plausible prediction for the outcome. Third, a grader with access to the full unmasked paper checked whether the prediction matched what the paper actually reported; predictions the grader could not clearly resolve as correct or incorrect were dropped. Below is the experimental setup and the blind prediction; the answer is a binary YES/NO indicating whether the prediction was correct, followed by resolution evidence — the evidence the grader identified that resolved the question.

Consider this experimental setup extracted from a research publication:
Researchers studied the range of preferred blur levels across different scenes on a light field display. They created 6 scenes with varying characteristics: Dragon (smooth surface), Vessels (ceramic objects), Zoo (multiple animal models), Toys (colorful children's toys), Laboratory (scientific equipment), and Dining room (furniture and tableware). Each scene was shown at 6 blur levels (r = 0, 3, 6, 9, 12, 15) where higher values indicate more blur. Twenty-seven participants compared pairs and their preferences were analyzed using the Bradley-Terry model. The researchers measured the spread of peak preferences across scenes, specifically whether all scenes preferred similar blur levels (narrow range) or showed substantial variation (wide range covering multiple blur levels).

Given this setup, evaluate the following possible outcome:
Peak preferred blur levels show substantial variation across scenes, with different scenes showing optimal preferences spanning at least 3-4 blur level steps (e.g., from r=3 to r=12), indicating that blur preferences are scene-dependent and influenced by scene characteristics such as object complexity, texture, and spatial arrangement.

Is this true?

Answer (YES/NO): YES